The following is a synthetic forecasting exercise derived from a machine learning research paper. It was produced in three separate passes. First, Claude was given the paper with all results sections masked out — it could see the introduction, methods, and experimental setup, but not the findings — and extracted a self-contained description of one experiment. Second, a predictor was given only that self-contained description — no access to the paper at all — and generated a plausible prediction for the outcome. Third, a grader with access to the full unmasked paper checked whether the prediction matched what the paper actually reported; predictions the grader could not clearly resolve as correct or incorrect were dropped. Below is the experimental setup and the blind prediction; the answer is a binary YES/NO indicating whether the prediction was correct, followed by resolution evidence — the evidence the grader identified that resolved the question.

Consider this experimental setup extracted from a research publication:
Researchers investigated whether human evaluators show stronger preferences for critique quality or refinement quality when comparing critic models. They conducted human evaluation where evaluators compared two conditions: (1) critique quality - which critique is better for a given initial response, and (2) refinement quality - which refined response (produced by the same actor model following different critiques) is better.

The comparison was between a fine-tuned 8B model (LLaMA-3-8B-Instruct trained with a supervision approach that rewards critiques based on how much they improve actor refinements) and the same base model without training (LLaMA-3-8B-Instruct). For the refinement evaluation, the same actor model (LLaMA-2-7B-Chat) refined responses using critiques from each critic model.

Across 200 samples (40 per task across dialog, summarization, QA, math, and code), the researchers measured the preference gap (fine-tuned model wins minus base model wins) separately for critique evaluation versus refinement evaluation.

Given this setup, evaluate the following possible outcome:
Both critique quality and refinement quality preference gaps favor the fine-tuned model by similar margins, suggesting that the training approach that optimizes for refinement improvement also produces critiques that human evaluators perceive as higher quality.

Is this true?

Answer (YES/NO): YES